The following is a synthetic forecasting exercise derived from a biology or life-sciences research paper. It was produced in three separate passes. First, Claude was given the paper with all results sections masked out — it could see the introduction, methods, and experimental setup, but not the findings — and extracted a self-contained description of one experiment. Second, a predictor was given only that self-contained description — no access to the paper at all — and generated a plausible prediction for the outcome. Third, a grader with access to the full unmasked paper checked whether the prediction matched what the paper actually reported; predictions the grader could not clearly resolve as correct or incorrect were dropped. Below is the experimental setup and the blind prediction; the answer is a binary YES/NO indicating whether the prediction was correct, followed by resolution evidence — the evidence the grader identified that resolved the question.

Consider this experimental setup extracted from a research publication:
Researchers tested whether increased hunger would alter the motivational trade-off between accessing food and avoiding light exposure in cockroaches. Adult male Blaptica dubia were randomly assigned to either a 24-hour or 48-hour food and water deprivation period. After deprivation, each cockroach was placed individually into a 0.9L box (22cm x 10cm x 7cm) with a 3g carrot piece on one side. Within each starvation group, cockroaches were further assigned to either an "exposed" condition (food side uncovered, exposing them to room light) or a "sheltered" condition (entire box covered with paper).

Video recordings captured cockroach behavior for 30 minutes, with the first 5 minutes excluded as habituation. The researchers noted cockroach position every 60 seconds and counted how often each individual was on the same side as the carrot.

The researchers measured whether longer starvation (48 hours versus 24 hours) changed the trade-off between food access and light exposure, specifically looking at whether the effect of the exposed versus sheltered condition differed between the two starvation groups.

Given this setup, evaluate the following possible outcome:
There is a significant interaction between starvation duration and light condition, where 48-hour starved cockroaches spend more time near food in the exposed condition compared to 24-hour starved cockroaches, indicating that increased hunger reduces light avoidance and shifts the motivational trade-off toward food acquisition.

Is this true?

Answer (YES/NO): NO